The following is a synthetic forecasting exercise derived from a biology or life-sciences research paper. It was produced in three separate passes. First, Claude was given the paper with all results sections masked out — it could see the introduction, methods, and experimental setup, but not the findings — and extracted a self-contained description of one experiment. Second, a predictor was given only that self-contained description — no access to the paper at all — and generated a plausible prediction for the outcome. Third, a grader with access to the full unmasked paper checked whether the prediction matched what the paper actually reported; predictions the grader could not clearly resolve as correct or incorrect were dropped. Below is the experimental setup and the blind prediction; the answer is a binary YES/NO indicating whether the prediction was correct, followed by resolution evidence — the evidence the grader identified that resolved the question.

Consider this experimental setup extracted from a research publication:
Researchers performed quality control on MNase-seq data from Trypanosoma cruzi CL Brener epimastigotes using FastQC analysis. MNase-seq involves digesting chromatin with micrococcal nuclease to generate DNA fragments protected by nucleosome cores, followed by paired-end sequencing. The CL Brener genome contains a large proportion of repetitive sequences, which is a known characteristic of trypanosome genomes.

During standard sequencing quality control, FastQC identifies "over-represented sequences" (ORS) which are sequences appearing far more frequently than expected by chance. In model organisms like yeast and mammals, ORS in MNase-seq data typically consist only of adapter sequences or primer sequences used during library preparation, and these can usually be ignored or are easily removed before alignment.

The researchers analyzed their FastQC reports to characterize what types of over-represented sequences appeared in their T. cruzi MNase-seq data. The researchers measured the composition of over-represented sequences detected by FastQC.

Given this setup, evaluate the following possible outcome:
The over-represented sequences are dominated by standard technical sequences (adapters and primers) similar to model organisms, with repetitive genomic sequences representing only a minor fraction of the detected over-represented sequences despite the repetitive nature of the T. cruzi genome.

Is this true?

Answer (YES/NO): YES